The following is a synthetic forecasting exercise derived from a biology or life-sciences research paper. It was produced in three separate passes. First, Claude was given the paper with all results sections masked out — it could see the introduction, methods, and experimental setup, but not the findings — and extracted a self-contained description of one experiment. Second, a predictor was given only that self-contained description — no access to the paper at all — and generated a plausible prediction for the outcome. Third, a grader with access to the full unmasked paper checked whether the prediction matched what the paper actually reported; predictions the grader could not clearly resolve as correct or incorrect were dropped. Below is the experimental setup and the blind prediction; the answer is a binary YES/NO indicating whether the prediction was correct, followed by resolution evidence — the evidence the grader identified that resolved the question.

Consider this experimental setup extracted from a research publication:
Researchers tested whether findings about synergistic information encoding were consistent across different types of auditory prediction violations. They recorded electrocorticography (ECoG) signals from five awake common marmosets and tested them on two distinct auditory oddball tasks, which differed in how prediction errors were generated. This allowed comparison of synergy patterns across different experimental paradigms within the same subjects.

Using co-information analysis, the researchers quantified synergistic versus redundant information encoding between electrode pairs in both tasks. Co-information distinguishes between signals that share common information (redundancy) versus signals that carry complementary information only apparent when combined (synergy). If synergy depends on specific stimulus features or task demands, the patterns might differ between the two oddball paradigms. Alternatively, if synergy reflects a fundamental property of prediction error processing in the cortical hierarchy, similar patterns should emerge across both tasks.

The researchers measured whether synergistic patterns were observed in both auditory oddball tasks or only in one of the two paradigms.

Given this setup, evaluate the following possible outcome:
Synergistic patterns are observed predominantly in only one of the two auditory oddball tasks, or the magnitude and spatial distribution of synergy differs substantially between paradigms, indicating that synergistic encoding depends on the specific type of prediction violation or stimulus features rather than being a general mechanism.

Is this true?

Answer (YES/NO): NO